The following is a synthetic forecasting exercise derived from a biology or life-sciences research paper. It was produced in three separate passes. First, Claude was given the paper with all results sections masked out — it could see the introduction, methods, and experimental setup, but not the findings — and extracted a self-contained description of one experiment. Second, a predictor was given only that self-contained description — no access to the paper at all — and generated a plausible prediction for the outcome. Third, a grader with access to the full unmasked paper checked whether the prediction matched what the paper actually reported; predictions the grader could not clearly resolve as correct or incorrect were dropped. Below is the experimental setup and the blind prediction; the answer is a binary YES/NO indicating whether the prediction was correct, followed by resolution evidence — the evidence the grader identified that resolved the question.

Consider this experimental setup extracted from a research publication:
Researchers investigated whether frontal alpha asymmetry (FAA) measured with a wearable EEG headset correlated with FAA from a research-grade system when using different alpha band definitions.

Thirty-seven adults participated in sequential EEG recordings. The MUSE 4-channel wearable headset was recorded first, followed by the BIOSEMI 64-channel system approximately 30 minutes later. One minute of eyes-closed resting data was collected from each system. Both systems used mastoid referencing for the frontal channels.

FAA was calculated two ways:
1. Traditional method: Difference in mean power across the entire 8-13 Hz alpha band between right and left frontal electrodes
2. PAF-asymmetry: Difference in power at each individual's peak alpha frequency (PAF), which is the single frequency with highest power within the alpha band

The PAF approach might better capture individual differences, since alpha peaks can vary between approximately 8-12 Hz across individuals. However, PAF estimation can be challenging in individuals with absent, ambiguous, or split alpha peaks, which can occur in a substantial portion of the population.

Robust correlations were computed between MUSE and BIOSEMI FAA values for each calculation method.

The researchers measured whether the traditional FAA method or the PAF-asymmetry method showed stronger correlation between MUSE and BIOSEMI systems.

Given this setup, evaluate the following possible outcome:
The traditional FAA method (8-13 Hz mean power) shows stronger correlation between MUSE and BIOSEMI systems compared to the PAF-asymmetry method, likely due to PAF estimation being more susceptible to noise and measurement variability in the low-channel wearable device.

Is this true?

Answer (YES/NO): YES